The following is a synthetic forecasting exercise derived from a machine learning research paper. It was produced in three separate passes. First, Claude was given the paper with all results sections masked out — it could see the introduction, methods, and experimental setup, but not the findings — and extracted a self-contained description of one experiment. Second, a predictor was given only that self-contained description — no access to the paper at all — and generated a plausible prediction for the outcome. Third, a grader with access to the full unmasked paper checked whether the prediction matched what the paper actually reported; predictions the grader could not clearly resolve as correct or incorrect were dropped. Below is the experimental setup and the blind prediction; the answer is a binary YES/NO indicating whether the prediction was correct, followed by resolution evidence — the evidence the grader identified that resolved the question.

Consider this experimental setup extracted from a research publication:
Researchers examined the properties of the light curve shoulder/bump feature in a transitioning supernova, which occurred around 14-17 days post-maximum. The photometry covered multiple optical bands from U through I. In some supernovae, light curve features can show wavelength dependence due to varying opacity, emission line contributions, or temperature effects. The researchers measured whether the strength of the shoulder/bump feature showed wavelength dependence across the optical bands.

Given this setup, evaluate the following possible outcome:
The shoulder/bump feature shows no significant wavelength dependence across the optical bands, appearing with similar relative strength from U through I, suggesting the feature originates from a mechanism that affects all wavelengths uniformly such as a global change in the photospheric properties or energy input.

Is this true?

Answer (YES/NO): NO